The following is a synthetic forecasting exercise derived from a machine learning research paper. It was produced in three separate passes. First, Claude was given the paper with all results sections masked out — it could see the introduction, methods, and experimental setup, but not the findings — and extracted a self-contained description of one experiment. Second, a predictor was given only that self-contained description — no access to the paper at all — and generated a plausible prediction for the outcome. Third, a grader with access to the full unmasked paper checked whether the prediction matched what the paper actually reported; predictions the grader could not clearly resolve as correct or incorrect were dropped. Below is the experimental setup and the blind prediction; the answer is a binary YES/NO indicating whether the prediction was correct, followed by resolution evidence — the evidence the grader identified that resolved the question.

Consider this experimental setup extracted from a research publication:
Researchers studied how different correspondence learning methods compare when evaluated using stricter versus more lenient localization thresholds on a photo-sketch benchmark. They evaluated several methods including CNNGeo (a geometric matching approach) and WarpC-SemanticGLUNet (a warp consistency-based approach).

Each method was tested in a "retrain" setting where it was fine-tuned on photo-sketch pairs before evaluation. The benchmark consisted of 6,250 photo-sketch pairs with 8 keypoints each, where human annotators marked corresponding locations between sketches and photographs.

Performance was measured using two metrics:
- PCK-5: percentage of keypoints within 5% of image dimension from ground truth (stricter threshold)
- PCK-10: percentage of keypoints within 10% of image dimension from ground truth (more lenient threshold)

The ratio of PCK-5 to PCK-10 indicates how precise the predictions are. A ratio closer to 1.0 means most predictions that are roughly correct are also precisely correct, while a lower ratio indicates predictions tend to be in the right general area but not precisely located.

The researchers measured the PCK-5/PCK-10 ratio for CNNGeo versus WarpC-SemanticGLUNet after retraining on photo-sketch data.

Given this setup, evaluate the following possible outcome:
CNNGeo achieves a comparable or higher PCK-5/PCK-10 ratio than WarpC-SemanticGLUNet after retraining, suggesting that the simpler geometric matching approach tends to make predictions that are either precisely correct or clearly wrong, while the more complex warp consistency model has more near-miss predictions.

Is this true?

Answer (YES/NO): NO